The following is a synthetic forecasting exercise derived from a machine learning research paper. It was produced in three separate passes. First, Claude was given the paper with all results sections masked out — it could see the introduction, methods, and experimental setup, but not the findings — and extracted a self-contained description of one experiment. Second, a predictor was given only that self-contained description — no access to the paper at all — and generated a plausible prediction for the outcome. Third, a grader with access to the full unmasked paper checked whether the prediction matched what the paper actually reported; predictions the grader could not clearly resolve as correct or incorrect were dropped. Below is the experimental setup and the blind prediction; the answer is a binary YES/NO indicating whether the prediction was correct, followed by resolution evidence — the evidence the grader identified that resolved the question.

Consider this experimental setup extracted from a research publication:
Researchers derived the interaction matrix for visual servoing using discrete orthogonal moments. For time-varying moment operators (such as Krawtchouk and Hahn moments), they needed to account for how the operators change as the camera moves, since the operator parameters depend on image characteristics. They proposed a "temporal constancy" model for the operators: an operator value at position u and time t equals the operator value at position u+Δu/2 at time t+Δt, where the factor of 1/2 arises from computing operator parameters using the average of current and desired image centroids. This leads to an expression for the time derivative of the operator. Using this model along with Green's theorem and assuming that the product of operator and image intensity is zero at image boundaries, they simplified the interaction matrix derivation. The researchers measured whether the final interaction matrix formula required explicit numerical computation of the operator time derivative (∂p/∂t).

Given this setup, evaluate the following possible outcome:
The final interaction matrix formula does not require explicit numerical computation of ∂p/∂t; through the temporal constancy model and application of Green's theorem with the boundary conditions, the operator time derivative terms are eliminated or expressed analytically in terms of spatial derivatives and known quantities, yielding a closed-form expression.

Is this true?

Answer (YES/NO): YES